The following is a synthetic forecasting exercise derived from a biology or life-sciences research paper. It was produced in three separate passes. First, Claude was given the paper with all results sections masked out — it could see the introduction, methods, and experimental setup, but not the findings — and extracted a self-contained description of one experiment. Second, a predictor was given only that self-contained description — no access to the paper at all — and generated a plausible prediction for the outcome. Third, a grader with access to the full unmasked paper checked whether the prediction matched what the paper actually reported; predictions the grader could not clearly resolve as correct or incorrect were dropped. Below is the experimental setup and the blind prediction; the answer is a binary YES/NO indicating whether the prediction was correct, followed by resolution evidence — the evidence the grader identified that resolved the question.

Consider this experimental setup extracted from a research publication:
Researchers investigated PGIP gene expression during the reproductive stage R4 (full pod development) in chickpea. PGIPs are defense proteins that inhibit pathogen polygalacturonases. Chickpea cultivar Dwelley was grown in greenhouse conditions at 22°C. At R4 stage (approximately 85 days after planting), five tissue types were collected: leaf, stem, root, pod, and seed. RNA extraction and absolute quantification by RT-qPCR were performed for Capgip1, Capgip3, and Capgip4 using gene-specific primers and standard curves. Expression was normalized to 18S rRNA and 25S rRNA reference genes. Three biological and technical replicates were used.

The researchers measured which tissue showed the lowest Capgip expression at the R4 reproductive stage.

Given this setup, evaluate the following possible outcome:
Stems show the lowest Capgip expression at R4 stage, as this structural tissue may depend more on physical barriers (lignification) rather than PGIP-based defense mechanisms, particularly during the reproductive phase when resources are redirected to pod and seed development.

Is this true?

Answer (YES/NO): NO